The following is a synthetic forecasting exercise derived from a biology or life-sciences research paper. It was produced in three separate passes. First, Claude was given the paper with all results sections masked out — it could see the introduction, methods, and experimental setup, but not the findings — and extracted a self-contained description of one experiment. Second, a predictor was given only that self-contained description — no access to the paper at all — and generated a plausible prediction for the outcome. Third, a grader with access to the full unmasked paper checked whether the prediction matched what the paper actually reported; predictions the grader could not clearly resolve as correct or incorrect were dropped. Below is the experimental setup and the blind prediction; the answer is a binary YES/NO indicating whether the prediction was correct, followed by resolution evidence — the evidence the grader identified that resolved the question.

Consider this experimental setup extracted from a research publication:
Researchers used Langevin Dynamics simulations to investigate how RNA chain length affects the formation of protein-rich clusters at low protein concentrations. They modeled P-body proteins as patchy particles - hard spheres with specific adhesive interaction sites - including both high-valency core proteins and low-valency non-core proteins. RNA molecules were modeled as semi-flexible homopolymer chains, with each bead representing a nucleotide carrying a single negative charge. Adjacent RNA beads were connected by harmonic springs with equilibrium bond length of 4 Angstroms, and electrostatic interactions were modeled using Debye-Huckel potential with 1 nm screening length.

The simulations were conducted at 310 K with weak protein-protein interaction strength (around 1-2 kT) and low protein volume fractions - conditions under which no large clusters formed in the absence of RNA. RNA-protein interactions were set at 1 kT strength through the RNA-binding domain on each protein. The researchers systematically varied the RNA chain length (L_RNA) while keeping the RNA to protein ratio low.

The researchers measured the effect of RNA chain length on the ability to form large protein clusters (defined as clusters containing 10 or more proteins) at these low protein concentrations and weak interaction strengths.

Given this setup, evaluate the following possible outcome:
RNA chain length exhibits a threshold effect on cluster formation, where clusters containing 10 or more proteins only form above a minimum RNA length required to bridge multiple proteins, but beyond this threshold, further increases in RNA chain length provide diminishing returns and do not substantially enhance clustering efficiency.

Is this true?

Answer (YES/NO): NO